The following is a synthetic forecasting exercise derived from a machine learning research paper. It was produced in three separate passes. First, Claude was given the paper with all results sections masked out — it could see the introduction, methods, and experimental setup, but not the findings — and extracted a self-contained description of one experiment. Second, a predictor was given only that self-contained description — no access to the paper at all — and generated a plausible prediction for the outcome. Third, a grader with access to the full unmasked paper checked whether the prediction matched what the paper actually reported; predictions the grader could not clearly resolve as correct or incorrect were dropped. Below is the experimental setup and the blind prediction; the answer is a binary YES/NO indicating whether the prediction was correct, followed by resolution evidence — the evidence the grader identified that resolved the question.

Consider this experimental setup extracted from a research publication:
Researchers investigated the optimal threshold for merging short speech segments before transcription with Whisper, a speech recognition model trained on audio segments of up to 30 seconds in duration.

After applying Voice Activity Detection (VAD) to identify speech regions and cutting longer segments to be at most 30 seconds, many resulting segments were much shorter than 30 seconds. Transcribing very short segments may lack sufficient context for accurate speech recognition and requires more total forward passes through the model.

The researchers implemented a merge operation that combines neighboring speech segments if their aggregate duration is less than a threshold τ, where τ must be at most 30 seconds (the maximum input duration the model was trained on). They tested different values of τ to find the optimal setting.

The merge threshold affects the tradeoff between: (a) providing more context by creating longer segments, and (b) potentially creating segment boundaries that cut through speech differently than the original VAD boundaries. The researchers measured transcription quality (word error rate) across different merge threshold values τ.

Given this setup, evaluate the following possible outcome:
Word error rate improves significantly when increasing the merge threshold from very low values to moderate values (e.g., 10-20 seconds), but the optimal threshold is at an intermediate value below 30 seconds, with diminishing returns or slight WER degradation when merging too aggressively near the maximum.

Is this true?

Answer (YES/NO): NO